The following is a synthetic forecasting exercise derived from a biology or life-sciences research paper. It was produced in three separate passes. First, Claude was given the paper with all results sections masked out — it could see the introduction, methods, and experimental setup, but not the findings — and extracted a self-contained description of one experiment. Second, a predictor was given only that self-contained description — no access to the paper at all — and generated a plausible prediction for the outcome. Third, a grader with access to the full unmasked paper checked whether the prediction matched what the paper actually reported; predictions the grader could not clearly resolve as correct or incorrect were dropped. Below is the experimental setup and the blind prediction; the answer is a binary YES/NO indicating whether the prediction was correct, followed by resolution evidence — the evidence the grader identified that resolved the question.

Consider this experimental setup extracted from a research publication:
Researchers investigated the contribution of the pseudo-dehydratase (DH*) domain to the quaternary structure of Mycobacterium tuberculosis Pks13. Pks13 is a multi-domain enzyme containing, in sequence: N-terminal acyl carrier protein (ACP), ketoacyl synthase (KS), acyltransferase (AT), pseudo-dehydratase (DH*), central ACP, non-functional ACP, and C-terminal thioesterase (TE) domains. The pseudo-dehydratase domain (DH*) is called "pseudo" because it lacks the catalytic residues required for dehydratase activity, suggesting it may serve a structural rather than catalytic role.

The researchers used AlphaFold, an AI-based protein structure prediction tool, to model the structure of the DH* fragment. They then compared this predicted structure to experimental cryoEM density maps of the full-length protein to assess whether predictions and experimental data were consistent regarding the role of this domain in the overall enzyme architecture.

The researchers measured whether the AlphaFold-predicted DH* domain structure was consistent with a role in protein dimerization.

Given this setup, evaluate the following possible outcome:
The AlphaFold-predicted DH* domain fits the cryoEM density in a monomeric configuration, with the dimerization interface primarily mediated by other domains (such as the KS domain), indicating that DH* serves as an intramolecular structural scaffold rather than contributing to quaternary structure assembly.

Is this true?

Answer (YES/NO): NO